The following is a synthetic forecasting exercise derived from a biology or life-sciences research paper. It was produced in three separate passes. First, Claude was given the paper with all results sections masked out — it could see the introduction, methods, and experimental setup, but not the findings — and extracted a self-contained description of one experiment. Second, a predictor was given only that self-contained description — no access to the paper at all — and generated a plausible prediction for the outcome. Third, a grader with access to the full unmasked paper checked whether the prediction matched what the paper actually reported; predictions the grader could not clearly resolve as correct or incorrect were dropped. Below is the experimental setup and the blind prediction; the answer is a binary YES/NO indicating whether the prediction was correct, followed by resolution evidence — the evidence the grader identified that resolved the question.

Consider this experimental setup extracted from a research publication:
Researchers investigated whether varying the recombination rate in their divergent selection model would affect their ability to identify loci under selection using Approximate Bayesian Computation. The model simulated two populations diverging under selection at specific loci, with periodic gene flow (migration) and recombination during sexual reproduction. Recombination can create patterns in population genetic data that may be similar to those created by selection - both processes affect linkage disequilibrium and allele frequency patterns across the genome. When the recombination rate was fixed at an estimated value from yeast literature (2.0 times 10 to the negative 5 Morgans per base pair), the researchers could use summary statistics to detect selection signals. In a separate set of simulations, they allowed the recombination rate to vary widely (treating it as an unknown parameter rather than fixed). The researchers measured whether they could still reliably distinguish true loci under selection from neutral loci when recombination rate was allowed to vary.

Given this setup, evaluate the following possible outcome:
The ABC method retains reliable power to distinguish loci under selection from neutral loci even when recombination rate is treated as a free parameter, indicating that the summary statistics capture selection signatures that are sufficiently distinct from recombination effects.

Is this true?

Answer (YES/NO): NO